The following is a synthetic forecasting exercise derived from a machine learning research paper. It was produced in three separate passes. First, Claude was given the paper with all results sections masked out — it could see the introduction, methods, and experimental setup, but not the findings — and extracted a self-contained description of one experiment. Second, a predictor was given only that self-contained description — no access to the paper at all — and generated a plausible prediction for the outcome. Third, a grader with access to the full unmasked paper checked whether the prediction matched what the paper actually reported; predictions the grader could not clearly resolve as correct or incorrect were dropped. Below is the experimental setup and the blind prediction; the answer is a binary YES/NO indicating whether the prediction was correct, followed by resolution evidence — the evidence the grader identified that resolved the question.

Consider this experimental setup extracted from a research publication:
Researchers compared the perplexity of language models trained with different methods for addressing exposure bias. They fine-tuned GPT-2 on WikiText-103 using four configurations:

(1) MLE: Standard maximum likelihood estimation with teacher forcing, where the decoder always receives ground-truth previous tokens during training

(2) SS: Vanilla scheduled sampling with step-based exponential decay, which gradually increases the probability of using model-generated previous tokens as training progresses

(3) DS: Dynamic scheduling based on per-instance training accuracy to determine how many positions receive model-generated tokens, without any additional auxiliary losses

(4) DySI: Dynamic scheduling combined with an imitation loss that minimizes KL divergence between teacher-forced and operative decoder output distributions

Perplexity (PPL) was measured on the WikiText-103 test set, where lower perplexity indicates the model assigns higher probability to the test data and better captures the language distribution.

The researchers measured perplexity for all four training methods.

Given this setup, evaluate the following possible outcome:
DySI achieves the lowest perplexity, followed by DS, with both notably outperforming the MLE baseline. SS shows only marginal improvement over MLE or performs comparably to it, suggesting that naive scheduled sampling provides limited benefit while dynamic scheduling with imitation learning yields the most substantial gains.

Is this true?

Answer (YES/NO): NO